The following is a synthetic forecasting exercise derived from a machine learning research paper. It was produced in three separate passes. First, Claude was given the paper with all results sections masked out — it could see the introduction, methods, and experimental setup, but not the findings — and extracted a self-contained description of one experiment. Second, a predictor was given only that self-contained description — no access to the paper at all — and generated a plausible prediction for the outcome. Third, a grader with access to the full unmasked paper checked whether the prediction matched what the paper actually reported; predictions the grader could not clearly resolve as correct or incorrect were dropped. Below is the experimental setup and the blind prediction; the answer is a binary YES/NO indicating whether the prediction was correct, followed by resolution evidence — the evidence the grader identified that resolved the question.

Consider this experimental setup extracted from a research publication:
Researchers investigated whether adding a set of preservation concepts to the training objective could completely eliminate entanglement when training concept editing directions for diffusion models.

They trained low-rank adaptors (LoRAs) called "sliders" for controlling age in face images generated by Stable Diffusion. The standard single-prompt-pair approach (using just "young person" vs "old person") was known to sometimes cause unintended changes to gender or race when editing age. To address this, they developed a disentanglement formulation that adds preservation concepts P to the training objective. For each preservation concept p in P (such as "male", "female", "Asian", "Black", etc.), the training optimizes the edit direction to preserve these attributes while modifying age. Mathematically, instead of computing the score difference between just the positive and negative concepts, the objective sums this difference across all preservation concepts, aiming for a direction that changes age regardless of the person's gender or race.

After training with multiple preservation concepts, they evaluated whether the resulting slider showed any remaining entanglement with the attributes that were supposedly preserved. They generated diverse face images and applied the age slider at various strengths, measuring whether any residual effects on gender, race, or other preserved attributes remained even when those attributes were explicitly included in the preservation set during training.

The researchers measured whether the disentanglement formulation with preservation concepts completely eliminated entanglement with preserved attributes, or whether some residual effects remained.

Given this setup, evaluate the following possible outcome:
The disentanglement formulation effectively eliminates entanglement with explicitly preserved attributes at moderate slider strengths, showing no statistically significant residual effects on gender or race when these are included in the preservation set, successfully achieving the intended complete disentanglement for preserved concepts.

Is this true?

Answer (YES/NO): NO